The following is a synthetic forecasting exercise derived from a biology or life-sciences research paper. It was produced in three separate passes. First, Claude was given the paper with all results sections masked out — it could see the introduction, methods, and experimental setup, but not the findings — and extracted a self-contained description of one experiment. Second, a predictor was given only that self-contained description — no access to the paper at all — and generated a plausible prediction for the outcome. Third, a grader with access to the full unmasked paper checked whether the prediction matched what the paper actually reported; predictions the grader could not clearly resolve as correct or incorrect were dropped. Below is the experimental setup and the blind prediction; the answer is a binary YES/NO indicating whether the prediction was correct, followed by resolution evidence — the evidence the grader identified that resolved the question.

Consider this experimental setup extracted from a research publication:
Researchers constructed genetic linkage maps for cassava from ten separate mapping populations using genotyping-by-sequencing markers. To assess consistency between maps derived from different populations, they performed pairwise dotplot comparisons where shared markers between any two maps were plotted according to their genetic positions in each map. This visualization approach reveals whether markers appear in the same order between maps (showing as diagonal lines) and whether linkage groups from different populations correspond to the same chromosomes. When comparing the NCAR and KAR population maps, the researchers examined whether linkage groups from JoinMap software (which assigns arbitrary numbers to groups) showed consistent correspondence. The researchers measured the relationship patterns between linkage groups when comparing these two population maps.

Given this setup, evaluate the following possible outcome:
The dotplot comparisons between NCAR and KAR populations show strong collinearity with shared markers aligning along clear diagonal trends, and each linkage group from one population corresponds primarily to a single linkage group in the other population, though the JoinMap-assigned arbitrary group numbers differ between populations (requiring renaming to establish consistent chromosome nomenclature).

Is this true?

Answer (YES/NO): NO